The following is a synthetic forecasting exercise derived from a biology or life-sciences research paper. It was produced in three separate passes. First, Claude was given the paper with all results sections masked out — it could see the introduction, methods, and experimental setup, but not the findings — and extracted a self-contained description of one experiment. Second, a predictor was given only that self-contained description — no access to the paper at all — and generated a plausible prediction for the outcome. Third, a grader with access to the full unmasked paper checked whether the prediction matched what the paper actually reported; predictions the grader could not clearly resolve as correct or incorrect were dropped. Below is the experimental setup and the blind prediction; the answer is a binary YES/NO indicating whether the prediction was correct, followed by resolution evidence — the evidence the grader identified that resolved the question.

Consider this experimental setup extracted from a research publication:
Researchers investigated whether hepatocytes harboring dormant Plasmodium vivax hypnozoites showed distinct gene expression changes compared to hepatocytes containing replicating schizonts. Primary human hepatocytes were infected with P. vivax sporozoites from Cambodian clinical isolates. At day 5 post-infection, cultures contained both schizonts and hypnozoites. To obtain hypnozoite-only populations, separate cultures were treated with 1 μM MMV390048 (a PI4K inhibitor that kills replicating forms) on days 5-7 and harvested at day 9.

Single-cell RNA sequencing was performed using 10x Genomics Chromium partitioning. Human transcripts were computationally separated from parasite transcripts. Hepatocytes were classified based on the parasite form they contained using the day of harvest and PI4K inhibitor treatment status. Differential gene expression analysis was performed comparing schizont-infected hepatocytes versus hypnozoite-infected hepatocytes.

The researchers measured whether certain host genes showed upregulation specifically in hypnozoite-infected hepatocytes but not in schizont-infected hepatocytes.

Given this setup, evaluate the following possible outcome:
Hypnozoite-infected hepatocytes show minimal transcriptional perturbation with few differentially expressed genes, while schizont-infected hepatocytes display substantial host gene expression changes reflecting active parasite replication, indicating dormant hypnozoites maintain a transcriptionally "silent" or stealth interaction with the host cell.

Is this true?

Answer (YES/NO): NO